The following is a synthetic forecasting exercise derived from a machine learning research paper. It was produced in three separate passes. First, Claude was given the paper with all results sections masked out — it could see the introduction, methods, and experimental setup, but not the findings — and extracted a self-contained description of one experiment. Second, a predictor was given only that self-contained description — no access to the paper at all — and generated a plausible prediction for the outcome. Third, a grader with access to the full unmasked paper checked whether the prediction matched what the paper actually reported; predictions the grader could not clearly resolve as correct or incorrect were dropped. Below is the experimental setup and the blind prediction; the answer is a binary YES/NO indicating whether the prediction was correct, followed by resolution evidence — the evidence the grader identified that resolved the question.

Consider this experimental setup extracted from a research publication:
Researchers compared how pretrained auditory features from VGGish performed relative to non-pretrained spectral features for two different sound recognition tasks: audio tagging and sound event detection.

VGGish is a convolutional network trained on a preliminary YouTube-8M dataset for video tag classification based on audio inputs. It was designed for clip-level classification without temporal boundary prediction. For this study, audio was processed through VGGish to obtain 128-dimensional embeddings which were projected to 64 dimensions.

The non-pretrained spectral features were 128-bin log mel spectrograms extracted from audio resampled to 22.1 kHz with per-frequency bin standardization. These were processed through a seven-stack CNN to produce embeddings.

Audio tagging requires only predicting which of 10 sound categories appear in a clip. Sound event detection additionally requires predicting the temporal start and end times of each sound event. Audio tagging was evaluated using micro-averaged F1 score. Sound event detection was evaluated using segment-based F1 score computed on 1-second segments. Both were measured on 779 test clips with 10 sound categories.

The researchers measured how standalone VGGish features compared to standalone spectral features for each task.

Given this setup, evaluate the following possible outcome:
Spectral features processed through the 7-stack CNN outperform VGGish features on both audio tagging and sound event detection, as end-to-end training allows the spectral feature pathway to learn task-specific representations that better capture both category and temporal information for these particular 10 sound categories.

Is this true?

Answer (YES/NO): NO